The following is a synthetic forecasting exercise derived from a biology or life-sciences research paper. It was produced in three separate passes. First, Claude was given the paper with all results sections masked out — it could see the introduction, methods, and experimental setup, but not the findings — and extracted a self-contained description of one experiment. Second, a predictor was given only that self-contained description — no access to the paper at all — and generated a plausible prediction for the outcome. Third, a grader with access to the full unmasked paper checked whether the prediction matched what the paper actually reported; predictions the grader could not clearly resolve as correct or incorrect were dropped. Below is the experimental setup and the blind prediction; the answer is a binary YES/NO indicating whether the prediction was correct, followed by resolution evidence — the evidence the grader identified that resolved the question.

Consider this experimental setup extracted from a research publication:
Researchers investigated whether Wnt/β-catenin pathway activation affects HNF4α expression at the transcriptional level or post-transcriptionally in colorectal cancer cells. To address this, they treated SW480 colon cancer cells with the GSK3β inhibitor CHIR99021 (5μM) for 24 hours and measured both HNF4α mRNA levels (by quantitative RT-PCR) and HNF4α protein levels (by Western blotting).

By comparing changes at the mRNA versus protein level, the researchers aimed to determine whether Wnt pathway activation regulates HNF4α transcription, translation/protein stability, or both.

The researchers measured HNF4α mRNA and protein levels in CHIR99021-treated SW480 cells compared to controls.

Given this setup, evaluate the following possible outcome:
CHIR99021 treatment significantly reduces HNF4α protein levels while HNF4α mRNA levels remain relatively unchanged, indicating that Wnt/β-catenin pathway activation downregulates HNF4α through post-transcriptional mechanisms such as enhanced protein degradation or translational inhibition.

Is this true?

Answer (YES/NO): NO